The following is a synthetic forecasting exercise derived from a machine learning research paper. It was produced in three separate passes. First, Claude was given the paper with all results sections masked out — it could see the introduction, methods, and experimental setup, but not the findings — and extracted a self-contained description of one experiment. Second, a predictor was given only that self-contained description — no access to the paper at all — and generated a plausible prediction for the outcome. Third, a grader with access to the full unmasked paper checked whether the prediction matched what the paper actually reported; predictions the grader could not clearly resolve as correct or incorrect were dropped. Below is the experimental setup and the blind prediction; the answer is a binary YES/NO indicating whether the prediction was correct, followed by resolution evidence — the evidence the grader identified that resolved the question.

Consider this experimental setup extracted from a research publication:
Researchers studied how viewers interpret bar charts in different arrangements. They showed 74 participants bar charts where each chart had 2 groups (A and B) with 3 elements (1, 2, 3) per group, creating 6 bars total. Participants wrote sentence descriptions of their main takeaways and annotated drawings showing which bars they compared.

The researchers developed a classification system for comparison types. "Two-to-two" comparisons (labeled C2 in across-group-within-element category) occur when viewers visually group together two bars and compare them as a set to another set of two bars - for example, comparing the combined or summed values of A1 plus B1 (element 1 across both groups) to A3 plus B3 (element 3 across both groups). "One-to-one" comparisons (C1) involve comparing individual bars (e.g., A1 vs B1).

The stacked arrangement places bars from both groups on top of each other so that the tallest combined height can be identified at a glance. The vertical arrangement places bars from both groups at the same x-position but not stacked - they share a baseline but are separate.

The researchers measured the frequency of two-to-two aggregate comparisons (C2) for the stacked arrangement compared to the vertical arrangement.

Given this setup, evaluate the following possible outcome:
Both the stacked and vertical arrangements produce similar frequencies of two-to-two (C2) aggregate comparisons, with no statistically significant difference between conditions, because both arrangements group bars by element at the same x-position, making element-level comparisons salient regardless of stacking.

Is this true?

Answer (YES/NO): YES